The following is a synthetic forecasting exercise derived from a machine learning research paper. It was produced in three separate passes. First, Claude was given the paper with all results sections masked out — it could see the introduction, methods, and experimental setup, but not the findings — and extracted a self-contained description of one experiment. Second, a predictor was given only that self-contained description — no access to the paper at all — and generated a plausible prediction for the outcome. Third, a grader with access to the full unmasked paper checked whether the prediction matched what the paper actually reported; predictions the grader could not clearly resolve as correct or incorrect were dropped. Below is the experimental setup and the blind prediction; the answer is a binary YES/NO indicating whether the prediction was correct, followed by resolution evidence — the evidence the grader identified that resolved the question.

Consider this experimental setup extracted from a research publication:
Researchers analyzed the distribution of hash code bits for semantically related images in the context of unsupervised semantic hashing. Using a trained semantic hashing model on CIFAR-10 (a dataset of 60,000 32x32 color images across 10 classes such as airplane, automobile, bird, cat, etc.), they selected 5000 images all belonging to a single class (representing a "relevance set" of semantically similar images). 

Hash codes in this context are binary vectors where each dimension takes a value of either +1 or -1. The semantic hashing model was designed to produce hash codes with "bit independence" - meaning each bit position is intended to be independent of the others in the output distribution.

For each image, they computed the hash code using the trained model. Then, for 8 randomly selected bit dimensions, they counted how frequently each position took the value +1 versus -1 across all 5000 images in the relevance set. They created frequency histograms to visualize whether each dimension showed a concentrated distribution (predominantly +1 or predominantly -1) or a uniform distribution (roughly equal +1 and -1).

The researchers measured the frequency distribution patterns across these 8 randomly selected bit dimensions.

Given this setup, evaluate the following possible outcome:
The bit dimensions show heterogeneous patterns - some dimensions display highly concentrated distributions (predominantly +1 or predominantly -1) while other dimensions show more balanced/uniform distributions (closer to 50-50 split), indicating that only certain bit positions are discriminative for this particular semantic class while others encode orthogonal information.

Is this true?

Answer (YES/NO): YES